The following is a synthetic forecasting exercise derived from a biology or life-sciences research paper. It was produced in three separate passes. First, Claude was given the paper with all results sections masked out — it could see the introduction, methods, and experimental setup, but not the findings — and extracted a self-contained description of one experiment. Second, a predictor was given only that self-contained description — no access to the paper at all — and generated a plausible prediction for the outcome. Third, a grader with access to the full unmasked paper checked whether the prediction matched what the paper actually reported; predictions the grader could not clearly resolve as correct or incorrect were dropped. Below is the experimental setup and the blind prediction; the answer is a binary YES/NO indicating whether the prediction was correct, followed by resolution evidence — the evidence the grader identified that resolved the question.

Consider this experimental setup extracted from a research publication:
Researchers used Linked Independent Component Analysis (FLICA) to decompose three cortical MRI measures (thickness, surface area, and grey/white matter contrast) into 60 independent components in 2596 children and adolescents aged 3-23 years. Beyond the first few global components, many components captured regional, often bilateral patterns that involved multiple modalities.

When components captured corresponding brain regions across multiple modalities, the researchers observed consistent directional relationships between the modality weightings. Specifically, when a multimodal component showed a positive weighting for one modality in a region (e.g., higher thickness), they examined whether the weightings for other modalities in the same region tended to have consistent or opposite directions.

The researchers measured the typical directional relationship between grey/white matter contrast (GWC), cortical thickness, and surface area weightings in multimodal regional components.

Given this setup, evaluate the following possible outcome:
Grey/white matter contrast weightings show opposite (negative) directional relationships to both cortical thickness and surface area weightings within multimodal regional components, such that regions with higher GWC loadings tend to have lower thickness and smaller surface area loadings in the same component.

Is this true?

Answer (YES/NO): NO